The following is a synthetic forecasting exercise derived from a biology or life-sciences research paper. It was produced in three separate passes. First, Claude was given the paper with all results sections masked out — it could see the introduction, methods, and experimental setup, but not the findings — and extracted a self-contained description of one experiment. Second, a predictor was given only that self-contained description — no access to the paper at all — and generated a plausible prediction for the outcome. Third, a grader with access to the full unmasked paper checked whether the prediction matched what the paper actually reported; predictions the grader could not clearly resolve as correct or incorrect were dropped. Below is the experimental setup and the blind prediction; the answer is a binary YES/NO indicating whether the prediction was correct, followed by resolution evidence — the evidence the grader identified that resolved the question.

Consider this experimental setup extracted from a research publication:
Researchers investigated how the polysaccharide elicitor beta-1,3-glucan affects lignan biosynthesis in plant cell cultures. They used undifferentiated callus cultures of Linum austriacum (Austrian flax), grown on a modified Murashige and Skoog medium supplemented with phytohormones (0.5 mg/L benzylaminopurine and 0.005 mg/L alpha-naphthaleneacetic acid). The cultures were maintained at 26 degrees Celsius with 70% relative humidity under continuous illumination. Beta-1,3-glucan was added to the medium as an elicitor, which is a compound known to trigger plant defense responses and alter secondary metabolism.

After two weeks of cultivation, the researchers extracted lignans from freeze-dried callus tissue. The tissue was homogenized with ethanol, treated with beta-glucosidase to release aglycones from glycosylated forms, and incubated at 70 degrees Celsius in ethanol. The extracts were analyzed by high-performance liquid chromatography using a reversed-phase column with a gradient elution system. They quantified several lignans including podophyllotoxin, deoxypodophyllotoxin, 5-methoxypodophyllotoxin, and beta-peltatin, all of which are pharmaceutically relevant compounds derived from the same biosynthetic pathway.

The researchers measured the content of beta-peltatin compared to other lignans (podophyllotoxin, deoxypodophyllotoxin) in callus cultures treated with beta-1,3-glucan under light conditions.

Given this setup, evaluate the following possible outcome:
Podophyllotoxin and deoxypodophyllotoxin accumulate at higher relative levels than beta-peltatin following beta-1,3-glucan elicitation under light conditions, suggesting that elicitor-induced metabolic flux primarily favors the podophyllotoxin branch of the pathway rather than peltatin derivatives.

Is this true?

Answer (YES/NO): NO